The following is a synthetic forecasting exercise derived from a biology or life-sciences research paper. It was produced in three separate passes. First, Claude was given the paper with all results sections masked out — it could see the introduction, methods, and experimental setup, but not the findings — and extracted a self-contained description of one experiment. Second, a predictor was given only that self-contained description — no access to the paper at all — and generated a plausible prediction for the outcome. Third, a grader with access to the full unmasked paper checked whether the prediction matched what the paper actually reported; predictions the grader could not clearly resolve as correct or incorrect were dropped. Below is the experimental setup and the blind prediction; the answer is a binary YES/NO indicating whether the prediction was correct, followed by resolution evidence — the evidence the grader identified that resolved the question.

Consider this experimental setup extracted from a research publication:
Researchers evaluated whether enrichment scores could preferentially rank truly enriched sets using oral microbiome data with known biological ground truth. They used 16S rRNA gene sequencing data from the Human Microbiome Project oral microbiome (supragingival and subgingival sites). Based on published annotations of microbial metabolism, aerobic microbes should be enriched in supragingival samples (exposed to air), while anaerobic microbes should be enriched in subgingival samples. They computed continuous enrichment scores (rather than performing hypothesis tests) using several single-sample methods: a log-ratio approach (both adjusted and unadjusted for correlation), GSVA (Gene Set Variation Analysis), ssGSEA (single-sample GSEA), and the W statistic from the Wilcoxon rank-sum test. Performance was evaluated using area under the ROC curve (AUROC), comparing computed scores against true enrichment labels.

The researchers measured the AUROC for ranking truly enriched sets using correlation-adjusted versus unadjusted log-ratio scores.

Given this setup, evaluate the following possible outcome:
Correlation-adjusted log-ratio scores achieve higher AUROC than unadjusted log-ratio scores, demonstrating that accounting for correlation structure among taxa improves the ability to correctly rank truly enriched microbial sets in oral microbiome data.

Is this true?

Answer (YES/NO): NO